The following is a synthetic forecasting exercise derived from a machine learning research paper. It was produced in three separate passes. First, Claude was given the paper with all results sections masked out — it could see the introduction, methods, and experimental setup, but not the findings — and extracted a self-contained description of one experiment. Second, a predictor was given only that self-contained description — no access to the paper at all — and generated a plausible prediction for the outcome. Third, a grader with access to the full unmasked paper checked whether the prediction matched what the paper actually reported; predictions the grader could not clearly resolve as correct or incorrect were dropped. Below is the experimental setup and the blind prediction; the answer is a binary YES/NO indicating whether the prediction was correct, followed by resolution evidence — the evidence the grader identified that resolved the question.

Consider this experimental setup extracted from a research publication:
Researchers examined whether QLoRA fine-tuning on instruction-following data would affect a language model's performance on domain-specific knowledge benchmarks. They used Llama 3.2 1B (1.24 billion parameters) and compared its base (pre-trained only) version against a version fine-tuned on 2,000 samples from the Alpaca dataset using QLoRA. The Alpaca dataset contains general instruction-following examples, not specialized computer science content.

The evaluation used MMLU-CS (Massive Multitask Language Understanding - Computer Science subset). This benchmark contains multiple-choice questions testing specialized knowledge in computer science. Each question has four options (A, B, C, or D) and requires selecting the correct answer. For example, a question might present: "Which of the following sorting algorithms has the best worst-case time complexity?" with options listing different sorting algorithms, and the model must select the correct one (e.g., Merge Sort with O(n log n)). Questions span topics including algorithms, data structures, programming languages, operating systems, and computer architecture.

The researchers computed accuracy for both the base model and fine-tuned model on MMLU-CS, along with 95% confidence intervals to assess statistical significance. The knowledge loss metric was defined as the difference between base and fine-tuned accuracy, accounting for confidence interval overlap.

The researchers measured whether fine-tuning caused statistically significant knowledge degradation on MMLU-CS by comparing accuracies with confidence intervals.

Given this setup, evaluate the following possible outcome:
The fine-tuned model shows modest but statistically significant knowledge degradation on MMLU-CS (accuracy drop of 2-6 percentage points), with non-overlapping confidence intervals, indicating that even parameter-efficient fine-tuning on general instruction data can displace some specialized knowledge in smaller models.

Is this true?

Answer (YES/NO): NO